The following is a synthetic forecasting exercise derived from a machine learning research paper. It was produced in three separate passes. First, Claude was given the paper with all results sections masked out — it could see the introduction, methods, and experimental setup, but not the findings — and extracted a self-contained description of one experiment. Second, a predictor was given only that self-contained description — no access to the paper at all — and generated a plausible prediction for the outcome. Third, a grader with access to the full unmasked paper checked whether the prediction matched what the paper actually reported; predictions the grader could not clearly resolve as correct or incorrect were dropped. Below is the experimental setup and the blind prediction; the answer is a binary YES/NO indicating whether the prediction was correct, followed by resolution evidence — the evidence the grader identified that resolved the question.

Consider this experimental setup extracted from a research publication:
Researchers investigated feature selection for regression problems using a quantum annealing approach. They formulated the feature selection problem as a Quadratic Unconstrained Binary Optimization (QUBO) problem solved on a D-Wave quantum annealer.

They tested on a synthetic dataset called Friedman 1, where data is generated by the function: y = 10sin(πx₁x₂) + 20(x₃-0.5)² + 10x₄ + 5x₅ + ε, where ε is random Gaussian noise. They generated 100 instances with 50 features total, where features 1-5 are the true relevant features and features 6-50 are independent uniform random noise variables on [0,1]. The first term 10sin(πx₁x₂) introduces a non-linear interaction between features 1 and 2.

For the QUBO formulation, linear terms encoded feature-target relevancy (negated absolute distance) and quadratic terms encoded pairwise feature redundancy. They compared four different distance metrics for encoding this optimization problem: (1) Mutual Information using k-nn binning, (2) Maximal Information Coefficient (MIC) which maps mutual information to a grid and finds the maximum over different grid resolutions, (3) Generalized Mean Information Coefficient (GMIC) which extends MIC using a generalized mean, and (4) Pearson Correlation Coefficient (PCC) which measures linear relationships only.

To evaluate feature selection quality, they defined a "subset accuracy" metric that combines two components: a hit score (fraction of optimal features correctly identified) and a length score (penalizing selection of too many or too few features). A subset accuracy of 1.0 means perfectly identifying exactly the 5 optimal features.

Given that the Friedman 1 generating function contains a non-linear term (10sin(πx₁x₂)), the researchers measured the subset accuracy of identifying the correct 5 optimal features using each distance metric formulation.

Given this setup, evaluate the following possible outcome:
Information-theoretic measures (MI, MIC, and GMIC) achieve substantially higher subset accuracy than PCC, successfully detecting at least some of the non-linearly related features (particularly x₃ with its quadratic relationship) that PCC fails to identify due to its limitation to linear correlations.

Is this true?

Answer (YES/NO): NO